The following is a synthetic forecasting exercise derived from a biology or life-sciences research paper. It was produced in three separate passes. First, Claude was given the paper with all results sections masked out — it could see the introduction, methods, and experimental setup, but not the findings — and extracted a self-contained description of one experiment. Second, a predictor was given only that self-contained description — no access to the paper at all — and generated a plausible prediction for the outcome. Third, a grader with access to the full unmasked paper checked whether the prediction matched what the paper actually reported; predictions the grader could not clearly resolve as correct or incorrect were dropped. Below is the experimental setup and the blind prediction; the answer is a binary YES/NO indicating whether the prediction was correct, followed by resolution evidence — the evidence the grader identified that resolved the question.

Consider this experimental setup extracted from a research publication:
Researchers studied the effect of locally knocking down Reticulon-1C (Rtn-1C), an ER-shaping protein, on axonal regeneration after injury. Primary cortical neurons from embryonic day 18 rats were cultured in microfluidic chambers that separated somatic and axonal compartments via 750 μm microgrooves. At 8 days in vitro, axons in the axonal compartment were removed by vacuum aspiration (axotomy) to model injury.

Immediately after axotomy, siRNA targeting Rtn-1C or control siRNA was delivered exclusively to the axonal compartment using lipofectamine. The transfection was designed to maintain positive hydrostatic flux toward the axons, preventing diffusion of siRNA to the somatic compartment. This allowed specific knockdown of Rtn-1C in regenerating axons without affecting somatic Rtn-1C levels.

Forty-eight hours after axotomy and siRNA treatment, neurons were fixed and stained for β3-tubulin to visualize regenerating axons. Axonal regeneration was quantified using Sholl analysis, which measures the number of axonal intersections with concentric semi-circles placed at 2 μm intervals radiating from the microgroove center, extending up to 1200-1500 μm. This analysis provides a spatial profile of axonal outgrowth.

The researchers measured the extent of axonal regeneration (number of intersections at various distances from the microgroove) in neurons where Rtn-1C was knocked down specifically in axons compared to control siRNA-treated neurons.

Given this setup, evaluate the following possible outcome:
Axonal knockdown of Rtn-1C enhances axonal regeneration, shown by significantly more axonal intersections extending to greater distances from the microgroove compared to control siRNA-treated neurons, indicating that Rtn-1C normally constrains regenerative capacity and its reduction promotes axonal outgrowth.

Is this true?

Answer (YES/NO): NO